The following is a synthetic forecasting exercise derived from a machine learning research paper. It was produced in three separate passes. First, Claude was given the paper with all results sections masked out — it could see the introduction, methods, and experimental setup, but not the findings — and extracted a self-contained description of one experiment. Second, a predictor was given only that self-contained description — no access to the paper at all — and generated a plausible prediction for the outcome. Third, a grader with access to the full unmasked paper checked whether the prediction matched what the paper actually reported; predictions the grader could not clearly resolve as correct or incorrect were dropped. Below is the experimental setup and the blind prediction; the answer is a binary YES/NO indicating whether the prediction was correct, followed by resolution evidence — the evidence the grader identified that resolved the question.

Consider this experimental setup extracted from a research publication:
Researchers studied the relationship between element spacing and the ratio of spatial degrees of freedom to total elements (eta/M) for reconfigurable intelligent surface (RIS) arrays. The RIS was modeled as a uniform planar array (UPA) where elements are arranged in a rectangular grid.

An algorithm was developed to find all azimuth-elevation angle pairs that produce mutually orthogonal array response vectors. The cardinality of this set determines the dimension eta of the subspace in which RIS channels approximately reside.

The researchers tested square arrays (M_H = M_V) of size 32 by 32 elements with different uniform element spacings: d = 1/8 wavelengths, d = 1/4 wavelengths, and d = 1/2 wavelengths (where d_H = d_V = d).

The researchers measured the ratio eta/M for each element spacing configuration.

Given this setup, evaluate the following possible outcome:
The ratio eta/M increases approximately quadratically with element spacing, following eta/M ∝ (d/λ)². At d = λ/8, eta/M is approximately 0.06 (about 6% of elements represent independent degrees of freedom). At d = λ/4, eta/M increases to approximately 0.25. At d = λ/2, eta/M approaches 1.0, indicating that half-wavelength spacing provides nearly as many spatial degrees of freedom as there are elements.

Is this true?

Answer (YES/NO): NO